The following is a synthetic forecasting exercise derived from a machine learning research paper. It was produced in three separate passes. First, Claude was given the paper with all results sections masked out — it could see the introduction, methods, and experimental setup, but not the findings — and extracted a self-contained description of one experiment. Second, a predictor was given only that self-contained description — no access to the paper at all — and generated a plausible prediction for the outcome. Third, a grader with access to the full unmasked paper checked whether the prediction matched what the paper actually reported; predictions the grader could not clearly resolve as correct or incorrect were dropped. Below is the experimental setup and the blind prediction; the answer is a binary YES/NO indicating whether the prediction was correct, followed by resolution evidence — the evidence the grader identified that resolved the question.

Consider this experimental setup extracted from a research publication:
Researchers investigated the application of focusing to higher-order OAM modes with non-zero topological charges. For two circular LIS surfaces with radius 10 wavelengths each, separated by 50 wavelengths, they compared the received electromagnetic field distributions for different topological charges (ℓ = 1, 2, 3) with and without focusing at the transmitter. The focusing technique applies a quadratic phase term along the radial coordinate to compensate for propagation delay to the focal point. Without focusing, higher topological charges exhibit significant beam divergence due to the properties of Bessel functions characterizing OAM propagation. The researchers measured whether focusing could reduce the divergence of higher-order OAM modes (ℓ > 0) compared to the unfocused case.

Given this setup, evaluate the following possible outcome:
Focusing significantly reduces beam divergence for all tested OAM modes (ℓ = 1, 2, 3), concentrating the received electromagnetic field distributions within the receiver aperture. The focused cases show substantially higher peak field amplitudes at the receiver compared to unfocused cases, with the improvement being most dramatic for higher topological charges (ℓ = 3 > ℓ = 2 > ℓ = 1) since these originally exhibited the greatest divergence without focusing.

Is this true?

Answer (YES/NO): NO